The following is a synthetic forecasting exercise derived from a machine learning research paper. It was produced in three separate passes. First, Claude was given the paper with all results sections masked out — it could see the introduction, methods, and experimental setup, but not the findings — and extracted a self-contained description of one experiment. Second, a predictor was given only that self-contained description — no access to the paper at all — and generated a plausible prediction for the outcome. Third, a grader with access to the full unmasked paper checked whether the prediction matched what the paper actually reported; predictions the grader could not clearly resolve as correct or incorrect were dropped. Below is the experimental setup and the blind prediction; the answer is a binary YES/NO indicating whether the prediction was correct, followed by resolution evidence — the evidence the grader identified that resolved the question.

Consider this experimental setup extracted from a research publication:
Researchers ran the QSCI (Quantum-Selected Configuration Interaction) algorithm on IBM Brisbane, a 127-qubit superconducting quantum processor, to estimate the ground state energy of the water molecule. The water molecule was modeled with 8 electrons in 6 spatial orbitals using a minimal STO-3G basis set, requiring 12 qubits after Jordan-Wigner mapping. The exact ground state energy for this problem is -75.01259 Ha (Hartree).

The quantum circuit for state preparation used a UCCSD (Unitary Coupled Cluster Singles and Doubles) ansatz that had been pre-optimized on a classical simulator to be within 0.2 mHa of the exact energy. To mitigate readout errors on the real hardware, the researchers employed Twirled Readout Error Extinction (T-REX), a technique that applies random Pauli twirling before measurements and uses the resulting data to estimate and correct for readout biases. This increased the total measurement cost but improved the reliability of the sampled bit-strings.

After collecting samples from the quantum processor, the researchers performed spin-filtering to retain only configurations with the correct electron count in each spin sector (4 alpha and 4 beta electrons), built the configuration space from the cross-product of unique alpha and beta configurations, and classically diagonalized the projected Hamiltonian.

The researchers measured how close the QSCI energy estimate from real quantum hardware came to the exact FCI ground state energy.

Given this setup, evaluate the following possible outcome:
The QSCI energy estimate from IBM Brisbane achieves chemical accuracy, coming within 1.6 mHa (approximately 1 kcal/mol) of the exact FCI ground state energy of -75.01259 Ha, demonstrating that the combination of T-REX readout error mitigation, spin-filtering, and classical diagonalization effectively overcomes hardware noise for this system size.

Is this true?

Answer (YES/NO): YES